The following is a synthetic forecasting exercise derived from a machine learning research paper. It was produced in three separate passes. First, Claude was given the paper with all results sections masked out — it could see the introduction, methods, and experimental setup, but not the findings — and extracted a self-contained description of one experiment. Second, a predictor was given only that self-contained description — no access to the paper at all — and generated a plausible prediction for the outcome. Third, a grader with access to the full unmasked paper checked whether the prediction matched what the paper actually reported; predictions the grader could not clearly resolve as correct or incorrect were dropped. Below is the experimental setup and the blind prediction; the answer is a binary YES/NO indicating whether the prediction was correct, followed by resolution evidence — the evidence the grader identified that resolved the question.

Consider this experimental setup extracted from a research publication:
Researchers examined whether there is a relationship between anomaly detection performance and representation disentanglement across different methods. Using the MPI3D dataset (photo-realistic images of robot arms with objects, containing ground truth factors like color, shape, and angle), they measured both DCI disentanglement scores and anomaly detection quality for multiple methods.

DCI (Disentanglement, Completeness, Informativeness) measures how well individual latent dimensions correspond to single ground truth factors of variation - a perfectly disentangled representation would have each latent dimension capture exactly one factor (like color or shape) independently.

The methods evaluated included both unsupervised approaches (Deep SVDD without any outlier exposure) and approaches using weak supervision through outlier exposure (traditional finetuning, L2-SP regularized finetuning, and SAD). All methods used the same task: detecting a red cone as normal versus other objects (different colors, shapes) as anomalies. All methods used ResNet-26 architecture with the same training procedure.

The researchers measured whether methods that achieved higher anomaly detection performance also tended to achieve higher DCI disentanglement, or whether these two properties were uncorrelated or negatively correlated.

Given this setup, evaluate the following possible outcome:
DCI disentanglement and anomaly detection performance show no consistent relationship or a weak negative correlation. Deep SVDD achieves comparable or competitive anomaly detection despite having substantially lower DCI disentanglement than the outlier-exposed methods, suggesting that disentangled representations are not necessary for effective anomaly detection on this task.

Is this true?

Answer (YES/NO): NO